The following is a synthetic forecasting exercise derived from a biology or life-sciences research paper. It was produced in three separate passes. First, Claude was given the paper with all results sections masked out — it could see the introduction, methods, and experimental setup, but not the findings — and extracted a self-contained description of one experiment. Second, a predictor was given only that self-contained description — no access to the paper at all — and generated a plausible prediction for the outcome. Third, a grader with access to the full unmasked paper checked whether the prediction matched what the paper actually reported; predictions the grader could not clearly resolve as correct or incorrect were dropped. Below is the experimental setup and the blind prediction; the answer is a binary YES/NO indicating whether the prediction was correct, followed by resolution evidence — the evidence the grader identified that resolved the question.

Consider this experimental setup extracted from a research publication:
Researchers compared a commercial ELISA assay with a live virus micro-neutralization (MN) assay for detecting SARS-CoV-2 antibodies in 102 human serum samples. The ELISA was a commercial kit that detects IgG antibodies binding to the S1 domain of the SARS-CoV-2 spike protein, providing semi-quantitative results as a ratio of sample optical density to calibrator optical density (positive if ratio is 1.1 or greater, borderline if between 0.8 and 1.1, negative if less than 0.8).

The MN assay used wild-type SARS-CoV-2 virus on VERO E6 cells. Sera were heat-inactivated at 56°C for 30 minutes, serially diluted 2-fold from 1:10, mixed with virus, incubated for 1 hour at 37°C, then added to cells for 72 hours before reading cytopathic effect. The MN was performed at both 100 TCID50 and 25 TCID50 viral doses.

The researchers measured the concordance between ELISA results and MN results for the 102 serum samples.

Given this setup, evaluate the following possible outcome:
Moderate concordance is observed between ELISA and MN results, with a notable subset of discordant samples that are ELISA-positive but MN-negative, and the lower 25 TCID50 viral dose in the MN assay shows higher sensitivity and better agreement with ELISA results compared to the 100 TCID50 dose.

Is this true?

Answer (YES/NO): NO